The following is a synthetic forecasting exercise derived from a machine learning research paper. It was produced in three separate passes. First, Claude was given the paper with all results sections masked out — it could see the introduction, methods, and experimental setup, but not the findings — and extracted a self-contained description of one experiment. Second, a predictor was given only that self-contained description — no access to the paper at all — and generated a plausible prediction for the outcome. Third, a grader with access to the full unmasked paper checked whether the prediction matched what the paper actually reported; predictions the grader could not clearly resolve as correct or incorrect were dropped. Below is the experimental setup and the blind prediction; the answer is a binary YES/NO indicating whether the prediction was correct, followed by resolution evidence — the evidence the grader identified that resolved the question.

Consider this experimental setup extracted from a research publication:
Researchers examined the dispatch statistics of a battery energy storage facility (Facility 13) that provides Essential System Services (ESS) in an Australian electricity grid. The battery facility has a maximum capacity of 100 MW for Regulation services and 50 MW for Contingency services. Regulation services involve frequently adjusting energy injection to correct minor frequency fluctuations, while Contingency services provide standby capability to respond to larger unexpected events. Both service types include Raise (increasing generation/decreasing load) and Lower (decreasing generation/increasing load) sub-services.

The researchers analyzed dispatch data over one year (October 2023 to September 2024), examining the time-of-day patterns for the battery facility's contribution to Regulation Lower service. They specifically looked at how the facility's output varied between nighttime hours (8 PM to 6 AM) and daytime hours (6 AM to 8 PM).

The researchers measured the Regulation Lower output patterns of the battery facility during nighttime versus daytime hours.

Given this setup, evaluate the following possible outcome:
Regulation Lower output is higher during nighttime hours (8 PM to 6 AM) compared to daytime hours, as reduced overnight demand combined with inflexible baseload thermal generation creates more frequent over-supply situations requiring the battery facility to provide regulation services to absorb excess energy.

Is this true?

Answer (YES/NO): NO